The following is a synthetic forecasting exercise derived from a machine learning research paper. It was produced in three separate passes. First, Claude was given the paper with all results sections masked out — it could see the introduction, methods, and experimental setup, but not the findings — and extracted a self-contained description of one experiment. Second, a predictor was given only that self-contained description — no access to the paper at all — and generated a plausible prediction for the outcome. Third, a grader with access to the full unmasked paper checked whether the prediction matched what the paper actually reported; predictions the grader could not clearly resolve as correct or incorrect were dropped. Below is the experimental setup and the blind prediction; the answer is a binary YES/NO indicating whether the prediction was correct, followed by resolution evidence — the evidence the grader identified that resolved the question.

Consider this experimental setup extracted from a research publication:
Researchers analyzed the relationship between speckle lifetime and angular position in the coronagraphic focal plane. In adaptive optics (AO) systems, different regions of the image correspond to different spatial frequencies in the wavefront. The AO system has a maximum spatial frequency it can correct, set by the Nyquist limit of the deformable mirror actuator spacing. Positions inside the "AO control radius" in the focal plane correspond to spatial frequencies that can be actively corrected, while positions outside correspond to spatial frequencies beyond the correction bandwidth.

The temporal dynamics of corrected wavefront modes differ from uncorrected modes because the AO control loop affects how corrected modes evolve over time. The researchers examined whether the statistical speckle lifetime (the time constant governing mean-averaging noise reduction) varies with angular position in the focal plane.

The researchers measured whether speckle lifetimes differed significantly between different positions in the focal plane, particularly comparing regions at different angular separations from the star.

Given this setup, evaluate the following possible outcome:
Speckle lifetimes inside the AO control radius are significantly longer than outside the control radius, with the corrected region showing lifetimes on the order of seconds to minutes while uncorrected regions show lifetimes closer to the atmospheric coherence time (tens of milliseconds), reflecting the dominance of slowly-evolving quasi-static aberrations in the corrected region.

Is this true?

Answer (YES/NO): NO